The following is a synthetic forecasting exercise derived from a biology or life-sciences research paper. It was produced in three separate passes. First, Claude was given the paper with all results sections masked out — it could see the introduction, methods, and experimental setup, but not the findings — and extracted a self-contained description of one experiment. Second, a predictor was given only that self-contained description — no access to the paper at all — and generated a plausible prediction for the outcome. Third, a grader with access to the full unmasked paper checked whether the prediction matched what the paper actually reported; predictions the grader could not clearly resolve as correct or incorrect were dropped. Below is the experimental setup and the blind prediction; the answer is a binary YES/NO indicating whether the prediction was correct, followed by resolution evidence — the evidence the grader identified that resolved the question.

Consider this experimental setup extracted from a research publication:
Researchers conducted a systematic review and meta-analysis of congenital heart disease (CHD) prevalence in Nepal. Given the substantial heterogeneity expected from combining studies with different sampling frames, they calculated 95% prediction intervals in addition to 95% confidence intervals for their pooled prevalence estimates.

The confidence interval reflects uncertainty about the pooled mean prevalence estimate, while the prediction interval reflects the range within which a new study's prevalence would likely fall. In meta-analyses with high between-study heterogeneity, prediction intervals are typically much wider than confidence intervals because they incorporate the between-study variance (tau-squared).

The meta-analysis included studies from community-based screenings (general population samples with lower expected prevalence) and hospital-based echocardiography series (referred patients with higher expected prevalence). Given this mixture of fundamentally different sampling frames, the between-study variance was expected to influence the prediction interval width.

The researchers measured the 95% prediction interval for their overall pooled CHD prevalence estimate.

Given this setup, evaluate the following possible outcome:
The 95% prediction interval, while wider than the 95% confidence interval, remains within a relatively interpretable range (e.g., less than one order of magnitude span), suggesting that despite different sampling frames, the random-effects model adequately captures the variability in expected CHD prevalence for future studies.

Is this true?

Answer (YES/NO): NO